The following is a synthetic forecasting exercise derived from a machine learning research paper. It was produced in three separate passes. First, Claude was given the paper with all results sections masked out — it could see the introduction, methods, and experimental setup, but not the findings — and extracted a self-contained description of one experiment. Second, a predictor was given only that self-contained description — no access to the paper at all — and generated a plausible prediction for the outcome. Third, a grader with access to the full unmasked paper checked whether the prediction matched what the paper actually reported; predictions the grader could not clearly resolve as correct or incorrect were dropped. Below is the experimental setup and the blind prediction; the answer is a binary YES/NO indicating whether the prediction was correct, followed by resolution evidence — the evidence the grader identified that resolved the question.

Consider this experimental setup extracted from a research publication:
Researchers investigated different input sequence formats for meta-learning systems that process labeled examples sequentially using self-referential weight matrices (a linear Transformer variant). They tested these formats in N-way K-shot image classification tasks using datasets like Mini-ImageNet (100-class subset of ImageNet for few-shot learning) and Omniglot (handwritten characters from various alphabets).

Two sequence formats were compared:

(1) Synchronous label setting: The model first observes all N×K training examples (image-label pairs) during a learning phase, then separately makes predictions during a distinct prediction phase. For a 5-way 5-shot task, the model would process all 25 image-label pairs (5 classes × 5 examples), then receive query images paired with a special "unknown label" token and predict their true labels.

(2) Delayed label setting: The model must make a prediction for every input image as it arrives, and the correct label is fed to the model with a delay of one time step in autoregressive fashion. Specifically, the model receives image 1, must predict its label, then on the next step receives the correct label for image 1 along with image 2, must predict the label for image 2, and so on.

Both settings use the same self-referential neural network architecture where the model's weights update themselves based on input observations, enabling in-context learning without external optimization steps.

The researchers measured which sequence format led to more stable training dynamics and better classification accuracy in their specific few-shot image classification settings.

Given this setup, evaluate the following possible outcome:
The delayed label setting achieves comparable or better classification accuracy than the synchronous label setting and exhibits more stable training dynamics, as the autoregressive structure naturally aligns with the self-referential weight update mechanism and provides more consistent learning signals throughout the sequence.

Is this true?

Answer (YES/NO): NO